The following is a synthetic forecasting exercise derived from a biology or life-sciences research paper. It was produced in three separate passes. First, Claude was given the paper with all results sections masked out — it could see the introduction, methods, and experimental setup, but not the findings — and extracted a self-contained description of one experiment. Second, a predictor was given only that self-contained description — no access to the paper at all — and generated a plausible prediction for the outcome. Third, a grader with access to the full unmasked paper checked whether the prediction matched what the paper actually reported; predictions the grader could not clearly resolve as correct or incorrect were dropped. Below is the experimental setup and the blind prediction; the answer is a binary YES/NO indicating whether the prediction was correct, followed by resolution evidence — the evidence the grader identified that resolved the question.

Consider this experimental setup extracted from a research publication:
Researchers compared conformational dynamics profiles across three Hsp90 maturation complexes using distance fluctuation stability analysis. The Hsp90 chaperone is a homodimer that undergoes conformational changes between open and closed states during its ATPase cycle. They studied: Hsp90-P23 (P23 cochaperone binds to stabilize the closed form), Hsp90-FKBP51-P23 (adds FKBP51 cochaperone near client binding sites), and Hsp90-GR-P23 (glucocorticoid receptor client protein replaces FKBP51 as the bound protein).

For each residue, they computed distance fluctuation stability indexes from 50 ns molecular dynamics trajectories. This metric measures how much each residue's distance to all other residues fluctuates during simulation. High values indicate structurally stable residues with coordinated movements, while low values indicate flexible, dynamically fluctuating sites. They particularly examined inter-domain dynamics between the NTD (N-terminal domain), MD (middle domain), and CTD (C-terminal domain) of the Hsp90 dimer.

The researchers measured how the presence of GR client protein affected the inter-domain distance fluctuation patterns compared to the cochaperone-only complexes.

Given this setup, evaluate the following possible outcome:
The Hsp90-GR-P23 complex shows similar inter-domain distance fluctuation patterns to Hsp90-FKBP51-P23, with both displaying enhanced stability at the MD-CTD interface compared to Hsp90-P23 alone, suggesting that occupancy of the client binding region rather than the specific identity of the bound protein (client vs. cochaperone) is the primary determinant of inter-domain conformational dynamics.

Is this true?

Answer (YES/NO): NO